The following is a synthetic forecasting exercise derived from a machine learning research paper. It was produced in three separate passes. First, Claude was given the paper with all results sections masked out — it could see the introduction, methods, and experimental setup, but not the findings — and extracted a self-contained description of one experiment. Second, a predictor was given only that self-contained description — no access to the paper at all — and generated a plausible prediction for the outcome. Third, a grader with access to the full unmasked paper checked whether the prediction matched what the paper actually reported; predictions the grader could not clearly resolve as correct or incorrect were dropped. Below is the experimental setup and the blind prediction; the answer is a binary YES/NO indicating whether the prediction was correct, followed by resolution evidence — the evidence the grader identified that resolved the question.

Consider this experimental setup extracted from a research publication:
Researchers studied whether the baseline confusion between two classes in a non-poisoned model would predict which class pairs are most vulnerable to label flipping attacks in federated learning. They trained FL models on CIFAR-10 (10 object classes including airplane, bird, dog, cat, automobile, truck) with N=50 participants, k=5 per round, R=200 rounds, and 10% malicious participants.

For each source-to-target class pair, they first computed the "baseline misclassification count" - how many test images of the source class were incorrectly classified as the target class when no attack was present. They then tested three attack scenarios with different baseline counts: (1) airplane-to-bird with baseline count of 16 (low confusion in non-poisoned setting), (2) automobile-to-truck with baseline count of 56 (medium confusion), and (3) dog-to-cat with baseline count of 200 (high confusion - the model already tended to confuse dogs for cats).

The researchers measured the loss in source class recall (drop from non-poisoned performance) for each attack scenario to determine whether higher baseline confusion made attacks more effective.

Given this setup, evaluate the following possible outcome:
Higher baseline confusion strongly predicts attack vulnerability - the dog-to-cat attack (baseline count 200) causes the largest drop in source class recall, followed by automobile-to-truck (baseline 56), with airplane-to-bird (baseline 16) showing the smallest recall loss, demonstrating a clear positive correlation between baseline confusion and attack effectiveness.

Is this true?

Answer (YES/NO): NO